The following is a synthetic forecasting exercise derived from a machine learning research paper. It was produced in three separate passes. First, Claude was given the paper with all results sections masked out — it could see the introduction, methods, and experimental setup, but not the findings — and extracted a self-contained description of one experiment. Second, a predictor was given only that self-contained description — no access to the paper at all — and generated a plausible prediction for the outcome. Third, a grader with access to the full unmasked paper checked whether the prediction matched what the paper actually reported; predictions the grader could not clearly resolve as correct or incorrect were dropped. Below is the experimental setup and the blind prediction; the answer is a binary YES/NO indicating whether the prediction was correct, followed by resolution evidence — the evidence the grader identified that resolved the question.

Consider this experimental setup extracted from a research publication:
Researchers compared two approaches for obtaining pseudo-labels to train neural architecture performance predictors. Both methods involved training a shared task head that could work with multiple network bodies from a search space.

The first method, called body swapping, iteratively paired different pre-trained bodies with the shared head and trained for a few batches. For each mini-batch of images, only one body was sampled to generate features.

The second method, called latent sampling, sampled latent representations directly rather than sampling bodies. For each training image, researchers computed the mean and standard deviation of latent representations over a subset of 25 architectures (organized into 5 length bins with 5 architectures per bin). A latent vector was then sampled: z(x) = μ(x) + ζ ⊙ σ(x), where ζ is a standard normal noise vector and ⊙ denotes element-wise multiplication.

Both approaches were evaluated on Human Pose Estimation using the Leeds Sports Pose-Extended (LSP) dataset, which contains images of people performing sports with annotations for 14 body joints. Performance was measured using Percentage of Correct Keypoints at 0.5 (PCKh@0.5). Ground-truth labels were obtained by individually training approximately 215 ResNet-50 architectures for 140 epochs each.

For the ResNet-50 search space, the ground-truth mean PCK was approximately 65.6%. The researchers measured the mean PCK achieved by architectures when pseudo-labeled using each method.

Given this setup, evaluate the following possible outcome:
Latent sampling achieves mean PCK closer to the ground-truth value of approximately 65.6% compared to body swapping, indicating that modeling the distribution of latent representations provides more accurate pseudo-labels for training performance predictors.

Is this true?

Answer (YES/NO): YES